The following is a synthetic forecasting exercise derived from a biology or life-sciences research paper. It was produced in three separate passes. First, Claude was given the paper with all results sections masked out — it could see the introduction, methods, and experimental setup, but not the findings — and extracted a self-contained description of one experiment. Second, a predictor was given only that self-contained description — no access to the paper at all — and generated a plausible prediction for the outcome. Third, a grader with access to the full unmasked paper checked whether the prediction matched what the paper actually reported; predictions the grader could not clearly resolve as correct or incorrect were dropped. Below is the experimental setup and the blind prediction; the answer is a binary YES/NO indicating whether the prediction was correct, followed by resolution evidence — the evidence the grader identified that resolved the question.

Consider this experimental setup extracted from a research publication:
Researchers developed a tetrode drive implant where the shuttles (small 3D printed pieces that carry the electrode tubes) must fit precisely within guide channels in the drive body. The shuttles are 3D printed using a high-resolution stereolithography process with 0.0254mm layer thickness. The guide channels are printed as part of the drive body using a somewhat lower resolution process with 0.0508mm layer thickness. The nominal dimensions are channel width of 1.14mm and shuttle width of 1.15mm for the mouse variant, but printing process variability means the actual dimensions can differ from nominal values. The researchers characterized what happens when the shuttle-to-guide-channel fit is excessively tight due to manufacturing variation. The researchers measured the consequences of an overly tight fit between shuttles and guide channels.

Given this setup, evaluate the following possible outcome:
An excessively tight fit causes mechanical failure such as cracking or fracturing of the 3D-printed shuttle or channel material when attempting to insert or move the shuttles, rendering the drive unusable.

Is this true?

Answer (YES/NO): NO